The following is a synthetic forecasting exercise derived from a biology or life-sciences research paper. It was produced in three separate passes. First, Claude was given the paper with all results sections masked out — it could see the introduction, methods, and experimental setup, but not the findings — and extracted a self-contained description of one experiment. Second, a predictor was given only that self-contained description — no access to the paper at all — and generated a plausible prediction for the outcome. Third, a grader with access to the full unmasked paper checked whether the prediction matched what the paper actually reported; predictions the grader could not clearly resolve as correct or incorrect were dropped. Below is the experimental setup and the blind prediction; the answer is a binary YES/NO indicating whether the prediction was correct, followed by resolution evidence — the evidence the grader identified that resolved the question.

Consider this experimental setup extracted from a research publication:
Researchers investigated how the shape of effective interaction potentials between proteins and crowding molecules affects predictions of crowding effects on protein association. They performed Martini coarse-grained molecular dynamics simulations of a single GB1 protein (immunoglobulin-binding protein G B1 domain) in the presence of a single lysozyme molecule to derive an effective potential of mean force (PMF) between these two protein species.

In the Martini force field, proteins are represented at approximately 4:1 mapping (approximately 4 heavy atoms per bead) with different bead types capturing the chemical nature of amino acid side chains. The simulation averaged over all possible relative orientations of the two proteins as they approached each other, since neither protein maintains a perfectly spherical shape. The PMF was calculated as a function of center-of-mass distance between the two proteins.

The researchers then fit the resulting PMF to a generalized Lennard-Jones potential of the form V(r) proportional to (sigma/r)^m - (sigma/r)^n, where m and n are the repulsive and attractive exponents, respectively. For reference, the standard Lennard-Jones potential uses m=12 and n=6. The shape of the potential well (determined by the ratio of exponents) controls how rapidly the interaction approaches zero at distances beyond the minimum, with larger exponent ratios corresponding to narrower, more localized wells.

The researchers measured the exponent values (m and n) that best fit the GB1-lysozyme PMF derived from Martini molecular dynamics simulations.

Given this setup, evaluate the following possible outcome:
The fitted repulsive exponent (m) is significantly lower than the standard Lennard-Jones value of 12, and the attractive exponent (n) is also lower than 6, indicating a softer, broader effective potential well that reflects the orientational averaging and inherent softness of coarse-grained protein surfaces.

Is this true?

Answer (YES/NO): NO